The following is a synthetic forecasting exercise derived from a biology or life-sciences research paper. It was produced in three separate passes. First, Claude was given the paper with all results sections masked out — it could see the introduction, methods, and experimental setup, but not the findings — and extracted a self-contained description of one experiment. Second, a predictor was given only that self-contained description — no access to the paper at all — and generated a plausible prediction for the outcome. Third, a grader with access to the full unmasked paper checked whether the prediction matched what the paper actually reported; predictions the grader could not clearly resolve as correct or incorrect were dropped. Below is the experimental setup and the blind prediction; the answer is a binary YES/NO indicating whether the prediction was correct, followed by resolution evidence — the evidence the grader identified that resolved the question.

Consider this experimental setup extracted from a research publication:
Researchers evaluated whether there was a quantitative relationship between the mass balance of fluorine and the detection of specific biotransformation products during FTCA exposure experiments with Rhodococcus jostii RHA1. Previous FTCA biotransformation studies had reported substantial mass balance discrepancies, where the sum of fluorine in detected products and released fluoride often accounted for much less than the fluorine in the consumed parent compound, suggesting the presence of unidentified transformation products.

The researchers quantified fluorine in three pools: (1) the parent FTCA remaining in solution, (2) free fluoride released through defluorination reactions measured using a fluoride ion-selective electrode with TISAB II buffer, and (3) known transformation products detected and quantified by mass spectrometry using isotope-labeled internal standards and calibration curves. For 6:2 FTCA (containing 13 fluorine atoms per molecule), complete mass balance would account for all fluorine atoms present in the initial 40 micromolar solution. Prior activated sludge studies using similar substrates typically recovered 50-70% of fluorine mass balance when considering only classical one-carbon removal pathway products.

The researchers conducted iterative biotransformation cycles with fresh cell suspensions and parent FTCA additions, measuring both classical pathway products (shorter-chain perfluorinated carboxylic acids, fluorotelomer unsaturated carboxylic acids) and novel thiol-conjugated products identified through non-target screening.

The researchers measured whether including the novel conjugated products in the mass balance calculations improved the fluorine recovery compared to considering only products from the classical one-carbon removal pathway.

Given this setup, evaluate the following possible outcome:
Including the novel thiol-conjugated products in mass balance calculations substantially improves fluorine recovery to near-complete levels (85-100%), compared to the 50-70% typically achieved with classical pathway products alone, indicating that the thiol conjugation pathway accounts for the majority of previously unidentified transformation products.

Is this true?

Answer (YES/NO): NO